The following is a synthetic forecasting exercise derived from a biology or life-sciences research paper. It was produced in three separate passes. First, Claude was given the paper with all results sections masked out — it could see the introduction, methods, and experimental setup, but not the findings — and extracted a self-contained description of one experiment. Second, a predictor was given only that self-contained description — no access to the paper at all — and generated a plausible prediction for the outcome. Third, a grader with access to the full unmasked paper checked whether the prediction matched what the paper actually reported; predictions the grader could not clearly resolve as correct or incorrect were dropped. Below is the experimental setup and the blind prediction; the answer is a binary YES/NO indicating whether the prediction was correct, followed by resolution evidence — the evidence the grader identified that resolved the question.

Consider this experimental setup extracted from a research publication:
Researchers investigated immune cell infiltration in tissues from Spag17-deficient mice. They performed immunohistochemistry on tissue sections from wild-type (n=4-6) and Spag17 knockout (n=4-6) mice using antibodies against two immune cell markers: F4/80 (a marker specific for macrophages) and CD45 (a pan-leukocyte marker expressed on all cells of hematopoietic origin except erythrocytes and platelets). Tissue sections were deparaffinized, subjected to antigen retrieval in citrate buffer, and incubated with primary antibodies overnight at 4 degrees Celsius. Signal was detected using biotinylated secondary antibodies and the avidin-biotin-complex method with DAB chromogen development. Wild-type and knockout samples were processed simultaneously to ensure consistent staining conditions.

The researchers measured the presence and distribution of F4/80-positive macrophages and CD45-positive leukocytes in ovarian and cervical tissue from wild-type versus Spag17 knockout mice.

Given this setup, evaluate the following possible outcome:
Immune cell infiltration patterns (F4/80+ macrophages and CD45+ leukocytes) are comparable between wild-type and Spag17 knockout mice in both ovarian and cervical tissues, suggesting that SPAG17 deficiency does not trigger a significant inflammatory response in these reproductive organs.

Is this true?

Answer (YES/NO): NO